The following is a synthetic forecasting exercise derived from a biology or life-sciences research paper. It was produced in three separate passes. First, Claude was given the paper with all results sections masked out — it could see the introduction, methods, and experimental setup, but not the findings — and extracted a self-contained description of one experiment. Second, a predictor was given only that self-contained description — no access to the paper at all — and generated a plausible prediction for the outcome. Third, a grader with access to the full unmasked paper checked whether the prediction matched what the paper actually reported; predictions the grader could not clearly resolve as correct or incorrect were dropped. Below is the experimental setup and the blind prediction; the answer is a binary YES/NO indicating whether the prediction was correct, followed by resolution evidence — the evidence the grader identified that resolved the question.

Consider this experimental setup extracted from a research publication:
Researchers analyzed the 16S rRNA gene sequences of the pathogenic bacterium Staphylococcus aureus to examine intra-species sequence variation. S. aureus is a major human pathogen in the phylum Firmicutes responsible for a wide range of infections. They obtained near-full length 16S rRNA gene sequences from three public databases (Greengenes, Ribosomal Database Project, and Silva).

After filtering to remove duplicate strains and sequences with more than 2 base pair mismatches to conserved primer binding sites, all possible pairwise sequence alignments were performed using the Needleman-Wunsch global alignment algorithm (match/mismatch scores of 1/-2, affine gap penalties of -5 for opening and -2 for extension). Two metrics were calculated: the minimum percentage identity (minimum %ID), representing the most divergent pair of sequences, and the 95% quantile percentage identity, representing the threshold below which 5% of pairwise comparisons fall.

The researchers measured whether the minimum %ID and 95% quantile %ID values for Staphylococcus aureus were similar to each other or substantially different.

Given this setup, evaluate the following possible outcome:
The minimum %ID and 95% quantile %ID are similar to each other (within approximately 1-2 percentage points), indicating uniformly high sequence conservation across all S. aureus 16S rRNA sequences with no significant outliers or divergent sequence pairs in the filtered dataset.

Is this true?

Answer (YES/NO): NO